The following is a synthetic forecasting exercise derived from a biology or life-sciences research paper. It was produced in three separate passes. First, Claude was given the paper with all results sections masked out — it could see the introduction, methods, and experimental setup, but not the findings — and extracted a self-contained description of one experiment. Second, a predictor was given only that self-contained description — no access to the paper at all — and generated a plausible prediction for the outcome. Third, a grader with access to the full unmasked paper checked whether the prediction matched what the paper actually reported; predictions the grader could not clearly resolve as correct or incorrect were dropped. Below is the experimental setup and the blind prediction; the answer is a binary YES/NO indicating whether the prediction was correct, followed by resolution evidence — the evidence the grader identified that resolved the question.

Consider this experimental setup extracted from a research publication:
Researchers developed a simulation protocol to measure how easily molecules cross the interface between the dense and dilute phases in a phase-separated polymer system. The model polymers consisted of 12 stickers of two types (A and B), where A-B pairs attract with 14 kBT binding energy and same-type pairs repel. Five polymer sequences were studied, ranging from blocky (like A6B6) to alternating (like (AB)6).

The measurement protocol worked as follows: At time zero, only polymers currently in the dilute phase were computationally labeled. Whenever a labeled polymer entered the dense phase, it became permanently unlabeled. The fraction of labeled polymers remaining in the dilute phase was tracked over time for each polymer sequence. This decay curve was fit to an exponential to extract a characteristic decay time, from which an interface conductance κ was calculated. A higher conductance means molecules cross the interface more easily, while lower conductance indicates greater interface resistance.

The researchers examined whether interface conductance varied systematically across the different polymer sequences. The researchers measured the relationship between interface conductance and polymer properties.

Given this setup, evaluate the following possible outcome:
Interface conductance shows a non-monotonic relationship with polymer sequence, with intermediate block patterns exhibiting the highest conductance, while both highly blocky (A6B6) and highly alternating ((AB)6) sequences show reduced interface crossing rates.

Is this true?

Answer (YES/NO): NO